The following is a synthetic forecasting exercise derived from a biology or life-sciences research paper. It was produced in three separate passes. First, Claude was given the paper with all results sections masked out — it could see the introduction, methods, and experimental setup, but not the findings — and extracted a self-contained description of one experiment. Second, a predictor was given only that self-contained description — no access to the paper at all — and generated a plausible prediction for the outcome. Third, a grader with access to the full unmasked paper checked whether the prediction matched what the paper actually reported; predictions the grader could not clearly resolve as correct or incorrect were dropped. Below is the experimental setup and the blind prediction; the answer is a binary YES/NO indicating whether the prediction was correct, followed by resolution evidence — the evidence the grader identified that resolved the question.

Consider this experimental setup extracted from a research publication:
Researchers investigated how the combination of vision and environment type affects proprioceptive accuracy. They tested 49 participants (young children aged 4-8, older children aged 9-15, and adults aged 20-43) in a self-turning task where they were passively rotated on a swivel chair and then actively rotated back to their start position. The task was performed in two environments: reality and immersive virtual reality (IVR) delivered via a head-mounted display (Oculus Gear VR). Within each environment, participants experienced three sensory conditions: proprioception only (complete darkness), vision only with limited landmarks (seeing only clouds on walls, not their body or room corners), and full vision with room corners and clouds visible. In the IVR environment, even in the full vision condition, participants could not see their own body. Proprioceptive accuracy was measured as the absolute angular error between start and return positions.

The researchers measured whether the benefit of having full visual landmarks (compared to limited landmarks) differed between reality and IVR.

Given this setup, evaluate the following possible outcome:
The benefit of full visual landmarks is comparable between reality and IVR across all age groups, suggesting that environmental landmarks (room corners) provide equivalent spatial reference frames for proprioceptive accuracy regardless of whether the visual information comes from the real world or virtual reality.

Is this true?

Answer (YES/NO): NO